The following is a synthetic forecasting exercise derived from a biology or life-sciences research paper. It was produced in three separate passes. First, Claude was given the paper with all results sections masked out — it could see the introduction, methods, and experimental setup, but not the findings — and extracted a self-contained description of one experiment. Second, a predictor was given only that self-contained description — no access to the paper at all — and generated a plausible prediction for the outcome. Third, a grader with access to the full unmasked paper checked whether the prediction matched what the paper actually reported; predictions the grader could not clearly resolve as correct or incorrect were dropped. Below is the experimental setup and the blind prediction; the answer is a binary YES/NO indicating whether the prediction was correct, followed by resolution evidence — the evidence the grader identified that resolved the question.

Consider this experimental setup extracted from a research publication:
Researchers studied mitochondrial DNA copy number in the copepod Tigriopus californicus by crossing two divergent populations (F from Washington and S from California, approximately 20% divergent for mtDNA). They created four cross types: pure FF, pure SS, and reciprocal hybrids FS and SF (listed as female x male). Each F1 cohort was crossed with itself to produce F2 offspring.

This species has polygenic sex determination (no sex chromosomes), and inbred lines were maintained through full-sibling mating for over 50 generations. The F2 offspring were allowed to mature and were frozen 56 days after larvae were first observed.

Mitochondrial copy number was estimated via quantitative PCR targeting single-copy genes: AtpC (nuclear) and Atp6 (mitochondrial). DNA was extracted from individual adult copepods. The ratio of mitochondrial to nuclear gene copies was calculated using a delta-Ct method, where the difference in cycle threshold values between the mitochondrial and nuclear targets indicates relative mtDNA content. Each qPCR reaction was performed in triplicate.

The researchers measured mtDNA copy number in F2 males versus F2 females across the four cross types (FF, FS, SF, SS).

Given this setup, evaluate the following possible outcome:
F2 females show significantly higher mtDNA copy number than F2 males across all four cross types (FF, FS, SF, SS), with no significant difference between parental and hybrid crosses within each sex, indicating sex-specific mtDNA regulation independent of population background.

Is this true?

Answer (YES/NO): YES